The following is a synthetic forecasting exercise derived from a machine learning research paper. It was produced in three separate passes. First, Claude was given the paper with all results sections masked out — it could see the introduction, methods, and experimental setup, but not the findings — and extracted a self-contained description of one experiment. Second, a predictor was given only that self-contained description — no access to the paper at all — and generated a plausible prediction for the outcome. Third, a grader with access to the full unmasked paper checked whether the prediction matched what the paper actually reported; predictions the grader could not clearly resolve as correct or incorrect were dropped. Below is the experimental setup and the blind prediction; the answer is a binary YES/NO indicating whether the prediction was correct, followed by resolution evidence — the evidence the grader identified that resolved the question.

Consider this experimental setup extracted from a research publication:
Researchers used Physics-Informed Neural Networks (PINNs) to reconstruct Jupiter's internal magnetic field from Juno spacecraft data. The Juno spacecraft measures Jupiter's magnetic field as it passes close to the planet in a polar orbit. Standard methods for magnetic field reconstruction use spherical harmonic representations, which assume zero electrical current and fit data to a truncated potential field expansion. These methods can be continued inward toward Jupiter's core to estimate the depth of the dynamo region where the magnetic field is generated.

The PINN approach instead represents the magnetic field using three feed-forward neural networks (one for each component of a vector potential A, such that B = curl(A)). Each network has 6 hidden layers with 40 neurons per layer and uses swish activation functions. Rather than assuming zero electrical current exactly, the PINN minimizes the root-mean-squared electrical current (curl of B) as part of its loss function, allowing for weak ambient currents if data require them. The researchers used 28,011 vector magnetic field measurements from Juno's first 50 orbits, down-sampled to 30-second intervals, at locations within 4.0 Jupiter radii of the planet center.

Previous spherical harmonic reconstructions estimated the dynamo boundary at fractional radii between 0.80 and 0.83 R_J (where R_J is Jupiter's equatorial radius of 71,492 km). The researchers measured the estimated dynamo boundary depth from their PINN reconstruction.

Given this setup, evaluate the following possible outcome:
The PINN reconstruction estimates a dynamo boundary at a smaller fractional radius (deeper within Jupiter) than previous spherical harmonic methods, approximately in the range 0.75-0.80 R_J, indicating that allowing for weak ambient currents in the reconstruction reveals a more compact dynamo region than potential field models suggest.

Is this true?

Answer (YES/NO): NO